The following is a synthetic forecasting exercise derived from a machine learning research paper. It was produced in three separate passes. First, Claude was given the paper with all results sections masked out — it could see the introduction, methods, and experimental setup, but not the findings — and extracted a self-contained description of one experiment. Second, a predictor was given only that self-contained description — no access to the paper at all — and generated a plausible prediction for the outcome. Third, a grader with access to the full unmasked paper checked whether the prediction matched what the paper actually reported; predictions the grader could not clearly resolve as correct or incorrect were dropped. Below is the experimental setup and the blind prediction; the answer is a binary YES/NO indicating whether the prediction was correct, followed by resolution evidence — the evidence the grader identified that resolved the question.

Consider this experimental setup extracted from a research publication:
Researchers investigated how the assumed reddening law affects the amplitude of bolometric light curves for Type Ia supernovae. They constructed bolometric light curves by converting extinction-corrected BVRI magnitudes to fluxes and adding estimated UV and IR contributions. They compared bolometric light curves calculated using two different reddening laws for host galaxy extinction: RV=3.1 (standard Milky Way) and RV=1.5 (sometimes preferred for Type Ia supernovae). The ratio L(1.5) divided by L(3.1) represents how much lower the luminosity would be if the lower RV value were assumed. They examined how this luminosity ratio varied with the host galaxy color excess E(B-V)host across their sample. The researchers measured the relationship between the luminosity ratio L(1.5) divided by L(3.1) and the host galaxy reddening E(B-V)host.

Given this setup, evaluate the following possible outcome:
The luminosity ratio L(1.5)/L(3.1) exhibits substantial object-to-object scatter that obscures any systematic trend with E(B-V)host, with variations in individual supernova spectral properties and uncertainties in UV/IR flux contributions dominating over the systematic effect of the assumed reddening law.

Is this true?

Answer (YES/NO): NO